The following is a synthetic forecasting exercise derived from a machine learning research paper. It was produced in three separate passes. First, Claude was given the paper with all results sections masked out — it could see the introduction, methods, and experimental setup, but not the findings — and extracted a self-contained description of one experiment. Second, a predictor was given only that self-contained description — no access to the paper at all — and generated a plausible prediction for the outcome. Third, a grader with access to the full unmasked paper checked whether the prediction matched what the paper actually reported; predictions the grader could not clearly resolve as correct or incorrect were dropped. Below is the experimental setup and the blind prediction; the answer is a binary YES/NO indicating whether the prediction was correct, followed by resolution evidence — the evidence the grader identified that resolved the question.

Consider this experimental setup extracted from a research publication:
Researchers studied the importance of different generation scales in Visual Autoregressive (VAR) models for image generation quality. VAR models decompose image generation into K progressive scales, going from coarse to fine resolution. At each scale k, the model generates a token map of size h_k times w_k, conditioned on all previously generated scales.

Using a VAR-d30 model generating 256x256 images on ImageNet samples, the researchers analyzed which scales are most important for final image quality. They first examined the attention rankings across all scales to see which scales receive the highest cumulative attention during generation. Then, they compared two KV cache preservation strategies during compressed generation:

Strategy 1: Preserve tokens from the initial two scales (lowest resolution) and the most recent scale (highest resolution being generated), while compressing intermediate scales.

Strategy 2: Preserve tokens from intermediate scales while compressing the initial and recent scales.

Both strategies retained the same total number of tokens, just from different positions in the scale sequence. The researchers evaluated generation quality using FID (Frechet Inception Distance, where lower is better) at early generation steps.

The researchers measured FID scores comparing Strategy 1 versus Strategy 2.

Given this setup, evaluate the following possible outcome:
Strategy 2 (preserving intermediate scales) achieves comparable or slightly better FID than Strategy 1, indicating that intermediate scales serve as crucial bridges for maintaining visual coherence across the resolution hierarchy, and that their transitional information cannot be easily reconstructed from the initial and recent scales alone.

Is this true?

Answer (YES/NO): NO